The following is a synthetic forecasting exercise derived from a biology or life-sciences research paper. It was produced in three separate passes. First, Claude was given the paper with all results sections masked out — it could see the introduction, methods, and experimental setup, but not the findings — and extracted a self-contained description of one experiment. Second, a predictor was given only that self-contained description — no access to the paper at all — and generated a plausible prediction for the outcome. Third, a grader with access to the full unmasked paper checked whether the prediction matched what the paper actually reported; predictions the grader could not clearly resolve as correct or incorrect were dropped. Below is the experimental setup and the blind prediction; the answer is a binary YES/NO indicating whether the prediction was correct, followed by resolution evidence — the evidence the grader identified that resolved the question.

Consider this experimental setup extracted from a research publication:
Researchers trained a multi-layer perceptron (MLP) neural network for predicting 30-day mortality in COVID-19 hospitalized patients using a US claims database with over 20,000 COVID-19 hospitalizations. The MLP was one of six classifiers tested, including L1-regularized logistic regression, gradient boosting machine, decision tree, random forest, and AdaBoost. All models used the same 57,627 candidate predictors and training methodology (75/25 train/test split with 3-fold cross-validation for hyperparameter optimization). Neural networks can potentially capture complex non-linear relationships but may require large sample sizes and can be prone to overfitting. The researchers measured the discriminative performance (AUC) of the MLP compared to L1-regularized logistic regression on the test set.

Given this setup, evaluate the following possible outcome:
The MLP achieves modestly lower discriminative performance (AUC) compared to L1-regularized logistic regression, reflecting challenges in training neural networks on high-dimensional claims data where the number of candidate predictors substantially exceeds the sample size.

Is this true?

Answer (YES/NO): YES